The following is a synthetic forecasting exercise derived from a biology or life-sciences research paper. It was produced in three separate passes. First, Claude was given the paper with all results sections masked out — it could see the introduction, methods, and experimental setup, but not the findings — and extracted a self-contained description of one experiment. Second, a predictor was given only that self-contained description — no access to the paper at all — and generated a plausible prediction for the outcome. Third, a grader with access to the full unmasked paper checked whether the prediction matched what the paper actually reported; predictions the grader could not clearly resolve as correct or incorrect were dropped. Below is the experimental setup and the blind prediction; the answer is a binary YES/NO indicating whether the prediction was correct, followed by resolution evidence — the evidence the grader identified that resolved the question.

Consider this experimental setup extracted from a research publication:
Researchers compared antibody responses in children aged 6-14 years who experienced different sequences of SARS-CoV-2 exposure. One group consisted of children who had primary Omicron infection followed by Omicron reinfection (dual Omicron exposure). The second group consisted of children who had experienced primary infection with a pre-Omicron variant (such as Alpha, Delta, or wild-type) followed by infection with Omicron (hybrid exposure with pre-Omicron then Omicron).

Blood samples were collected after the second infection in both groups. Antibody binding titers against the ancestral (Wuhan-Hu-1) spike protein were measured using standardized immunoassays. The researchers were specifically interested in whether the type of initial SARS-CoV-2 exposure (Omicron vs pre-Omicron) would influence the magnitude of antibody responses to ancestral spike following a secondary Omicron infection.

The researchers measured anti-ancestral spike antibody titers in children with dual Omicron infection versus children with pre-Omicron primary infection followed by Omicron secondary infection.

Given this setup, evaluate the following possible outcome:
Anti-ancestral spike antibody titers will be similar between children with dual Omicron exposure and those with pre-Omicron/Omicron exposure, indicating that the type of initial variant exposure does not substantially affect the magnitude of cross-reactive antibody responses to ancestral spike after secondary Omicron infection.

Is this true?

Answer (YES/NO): NO